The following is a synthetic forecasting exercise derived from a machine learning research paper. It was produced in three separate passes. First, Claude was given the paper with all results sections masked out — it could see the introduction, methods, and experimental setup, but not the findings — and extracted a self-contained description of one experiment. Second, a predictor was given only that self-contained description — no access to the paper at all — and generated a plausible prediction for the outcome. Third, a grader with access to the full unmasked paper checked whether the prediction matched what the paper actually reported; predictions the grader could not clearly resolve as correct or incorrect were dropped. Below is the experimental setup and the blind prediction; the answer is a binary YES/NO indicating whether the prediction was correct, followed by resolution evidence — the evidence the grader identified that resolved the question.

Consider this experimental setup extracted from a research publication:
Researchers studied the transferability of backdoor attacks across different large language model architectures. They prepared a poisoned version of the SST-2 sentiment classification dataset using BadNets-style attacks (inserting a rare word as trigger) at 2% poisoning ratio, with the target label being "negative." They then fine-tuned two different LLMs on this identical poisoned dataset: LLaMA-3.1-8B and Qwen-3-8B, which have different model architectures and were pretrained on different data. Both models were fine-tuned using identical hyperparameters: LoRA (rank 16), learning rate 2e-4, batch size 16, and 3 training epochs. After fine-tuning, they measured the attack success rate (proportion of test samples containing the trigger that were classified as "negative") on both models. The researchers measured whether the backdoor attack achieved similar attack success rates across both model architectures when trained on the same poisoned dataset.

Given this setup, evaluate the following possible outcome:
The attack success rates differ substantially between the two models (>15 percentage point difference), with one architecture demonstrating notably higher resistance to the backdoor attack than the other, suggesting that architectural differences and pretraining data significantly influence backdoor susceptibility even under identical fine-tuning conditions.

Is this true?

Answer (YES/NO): NO